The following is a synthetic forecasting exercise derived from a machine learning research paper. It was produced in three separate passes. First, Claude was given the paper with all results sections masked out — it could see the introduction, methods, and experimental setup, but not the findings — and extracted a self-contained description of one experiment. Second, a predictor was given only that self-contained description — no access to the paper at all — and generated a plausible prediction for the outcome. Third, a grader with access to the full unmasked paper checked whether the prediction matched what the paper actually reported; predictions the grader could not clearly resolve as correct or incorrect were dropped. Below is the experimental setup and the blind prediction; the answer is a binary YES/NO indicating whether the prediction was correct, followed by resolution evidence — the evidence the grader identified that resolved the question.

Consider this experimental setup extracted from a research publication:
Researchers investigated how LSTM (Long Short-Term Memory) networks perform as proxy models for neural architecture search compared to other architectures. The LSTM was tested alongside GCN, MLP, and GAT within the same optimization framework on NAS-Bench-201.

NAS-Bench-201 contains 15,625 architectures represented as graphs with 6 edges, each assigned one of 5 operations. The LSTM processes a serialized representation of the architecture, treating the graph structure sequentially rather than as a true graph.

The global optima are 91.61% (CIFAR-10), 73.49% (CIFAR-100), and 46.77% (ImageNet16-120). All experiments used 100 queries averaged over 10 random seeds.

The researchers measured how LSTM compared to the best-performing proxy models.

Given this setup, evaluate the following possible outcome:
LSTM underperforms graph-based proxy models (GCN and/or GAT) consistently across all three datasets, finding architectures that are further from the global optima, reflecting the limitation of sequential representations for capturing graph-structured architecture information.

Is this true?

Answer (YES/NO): NO